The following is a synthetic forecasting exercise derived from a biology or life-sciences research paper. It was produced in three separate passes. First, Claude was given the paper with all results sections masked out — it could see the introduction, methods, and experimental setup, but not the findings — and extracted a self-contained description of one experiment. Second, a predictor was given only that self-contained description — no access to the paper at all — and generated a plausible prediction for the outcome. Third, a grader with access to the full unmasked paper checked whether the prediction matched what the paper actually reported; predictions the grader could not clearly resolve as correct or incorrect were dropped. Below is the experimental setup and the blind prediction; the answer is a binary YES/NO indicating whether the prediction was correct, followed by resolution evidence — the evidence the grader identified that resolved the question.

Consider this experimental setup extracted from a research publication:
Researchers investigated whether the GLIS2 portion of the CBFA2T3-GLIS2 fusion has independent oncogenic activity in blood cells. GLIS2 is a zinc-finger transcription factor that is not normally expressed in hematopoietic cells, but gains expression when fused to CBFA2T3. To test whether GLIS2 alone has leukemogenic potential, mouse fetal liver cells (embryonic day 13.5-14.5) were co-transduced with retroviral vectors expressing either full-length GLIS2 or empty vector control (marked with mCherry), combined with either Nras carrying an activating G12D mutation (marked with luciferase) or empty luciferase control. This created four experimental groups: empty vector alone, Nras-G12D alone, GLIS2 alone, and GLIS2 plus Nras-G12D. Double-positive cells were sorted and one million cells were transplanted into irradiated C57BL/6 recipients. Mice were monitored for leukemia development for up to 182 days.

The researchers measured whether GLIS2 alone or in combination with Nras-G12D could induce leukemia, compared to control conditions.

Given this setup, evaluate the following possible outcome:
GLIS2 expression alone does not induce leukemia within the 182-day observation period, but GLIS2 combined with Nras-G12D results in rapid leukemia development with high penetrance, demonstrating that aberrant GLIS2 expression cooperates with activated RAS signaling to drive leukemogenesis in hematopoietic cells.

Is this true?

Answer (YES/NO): NO